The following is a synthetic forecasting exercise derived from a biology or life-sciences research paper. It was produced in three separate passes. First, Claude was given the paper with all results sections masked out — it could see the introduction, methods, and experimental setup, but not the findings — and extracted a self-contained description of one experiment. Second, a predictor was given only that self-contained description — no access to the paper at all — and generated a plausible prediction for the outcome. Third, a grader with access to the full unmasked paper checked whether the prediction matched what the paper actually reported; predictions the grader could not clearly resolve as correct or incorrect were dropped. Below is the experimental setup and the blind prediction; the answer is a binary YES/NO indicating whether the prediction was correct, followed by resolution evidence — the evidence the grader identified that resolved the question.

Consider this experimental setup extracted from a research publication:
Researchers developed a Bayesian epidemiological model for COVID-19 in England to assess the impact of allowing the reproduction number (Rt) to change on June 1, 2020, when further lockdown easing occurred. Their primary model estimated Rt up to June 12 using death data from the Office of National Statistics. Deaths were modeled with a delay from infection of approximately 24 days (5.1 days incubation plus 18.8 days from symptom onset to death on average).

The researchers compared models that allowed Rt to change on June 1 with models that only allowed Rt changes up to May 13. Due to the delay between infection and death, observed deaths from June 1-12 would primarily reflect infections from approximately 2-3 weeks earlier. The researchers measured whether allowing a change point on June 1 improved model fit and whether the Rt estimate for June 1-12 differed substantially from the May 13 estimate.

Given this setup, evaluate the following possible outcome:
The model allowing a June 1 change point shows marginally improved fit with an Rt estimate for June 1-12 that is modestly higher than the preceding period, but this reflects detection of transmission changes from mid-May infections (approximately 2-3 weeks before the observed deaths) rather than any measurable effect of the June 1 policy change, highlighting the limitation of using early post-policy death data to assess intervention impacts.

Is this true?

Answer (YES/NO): NO